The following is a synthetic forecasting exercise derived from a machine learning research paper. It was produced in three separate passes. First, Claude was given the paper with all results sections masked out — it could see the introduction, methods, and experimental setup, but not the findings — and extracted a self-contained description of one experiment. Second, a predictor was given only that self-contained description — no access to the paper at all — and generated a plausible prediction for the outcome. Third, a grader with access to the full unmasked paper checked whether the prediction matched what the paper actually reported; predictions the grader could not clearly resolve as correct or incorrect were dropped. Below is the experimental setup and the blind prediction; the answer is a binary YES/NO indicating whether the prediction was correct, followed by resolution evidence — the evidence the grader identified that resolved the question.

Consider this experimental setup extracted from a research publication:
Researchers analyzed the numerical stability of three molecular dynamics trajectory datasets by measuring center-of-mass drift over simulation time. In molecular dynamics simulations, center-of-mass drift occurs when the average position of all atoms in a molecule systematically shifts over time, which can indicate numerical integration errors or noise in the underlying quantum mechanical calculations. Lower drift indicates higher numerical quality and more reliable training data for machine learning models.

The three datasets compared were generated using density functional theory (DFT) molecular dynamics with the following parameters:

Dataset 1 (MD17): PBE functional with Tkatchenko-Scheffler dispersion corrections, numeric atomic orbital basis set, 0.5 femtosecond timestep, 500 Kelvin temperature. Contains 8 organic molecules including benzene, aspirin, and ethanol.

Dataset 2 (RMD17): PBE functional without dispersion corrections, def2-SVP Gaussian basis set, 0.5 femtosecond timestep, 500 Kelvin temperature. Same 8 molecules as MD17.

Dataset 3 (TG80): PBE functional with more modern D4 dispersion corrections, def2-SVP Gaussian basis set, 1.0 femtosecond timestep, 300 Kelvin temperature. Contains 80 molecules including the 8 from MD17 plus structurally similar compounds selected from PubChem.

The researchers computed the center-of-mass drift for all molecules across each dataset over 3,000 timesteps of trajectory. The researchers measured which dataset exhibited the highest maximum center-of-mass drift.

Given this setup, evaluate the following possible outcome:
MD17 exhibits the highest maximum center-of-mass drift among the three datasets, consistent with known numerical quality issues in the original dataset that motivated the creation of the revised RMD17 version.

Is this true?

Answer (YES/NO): YES